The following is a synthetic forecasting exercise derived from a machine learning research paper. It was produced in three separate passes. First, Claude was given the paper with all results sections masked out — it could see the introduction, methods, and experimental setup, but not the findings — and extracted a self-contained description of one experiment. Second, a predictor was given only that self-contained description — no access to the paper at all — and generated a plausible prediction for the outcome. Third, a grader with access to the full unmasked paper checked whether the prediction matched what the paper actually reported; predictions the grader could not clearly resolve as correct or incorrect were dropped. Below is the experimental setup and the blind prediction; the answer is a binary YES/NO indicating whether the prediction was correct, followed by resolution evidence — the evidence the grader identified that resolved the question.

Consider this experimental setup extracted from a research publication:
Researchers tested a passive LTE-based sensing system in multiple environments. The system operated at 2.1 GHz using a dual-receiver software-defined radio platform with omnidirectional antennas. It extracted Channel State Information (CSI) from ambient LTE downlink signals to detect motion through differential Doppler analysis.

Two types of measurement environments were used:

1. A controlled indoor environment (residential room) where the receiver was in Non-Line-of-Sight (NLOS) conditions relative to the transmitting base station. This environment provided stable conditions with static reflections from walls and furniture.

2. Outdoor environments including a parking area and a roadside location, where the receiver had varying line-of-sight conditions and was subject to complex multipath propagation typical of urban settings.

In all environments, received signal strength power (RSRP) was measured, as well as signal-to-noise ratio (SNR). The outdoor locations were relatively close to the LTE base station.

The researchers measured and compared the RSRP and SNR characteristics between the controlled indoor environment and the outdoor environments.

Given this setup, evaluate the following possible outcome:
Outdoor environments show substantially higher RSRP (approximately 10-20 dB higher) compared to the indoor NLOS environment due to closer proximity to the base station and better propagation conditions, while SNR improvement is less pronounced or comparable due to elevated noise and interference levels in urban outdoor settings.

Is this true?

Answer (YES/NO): NO